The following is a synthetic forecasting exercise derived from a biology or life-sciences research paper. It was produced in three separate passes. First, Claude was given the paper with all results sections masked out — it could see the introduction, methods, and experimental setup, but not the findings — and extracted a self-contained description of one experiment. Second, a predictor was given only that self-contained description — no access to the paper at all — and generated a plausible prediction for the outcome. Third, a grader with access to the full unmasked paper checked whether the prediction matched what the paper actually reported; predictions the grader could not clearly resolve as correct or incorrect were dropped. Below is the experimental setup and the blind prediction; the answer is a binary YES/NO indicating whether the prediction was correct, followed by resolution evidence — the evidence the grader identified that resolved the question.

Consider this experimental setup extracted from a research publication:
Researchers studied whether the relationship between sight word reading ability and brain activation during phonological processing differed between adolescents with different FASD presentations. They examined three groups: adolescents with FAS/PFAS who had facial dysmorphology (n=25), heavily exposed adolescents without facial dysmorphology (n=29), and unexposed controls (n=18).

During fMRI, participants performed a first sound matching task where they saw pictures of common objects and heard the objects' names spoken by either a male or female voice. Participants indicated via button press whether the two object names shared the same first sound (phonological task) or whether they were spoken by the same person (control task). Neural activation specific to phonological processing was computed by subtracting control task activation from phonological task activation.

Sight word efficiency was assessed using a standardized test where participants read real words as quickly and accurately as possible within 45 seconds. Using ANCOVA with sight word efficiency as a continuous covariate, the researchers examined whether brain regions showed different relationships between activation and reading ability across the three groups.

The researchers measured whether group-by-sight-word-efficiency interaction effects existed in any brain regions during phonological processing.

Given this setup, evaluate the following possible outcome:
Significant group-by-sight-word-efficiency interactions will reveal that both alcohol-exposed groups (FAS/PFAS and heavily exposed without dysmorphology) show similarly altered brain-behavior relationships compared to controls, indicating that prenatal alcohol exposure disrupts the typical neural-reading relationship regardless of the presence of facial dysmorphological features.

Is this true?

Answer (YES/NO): YES